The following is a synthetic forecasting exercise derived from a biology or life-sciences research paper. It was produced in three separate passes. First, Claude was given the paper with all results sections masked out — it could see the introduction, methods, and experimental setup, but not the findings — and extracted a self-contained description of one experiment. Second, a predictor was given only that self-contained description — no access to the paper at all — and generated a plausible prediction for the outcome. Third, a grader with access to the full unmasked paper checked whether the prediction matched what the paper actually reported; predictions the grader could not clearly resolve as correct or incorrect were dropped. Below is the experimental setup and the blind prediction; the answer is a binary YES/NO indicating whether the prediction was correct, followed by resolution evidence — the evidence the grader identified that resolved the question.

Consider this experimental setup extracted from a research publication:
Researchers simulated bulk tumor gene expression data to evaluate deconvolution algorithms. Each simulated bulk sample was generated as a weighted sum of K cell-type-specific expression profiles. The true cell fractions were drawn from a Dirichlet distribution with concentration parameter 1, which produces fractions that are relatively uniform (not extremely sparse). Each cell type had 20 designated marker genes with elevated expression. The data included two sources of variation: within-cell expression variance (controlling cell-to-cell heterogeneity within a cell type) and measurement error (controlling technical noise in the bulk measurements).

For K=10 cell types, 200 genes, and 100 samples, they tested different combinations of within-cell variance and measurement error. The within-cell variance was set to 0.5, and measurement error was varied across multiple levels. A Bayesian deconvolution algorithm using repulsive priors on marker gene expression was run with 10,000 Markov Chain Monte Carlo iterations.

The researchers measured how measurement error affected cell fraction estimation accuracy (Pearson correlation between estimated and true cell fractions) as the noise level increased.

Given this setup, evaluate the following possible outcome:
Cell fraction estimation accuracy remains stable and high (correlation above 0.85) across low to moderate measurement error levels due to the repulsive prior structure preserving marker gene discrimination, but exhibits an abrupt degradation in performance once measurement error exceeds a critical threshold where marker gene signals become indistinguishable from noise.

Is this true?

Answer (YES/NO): NO